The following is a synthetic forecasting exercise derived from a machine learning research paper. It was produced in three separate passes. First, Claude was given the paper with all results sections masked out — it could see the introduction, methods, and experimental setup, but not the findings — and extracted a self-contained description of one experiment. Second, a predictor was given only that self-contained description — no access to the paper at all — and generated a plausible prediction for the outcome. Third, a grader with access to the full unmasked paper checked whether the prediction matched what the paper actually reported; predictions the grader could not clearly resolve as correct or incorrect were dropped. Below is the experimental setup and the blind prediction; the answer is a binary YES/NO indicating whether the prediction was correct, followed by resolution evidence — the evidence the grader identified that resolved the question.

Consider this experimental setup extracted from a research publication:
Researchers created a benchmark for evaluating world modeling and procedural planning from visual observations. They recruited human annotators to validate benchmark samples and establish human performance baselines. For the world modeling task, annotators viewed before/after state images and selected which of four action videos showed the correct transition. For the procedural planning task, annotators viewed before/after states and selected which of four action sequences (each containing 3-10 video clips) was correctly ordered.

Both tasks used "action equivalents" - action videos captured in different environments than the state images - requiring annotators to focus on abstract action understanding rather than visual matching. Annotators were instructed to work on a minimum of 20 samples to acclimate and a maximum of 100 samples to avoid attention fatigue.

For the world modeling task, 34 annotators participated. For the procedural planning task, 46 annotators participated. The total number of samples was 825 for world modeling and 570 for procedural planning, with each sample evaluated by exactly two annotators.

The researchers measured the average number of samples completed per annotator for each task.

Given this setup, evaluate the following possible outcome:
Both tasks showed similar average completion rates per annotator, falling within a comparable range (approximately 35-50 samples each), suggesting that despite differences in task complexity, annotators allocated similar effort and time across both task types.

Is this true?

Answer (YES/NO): NO